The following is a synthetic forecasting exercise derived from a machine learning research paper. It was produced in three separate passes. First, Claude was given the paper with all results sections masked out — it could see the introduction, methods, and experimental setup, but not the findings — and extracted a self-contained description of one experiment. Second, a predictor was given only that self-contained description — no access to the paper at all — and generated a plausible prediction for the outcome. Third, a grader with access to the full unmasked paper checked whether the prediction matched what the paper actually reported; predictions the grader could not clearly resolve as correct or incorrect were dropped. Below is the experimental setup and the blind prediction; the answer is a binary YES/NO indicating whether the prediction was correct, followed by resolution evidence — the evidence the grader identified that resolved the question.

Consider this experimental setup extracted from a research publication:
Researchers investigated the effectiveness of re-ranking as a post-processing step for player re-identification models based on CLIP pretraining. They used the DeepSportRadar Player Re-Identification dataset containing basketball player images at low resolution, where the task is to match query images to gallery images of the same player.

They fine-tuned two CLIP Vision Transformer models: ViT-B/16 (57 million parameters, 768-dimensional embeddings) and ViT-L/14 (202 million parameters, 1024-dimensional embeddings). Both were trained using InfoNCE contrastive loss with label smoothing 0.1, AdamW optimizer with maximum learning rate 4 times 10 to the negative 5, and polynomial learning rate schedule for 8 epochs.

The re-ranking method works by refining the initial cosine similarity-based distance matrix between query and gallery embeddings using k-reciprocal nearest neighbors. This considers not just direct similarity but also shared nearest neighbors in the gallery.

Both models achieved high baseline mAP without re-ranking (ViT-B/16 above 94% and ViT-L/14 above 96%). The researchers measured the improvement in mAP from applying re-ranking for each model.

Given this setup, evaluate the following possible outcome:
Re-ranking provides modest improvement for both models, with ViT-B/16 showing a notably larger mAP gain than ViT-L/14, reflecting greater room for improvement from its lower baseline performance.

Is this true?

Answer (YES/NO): YES